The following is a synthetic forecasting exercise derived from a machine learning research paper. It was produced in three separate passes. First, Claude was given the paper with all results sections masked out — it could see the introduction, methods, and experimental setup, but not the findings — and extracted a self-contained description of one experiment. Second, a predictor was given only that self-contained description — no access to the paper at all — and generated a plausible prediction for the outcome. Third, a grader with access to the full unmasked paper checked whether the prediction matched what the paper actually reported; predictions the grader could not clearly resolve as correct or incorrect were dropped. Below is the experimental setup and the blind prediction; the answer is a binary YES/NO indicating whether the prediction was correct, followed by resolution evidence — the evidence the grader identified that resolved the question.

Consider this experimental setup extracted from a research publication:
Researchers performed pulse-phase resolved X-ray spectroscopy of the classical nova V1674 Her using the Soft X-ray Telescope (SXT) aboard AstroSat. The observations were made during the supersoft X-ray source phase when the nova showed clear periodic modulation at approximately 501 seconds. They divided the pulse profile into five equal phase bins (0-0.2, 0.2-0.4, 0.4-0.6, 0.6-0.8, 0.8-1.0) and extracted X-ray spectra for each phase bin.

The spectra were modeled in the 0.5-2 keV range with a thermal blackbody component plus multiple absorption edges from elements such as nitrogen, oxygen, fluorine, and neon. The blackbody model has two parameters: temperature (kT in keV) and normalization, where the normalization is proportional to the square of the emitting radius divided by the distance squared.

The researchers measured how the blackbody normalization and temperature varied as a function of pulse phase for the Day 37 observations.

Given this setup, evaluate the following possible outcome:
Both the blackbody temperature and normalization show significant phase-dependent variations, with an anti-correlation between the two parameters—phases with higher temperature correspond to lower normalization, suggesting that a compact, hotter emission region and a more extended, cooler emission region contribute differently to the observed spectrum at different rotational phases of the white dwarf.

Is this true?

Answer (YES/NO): NO